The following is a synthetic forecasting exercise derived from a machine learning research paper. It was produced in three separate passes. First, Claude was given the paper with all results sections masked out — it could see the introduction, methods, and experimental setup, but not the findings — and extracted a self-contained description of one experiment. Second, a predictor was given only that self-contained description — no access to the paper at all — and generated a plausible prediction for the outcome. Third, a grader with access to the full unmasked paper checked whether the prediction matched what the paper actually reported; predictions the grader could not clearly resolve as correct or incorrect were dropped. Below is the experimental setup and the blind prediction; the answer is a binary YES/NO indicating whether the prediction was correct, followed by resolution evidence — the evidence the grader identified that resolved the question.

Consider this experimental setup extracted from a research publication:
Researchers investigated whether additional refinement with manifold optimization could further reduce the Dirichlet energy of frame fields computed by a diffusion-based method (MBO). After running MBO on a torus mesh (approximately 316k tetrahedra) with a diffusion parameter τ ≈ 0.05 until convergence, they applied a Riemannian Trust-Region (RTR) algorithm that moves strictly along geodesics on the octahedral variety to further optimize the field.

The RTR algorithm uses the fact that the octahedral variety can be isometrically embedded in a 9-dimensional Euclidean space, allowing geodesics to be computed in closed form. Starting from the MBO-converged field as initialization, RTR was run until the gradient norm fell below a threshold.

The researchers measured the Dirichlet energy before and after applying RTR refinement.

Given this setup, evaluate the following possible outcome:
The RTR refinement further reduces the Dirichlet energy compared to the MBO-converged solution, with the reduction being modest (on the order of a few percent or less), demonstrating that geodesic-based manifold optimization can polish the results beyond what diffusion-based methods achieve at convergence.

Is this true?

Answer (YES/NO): NO